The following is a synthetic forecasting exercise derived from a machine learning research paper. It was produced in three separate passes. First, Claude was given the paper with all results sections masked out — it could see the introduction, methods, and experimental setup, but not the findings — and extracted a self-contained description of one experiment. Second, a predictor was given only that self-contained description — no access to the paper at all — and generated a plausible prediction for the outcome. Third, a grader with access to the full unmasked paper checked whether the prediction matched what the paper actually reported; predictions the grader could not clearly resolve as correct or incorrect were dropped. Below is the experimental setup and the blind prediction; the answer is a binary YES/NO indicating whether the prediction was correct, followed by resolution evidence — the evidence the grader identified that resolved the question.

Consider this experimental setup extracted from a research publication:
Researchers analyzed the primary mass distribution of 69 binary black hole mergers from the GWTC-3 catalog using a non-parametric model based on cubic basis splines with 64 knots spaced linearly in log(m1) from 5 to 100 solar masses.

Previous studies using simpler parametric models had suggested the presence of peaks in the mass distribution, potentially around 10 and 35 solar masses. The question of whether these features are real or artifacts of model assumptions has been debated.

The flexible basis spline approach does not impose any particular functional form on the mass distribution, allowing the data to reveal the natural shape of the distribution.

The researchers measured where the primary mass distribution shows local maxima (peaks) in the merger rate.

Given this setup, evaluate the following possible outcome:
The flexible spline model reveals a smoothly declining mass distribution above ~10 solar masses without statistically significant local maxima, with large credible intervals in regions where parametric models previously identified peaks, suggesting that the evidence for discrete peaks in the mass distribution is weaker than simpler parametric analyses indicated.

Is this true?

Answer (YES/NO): NO